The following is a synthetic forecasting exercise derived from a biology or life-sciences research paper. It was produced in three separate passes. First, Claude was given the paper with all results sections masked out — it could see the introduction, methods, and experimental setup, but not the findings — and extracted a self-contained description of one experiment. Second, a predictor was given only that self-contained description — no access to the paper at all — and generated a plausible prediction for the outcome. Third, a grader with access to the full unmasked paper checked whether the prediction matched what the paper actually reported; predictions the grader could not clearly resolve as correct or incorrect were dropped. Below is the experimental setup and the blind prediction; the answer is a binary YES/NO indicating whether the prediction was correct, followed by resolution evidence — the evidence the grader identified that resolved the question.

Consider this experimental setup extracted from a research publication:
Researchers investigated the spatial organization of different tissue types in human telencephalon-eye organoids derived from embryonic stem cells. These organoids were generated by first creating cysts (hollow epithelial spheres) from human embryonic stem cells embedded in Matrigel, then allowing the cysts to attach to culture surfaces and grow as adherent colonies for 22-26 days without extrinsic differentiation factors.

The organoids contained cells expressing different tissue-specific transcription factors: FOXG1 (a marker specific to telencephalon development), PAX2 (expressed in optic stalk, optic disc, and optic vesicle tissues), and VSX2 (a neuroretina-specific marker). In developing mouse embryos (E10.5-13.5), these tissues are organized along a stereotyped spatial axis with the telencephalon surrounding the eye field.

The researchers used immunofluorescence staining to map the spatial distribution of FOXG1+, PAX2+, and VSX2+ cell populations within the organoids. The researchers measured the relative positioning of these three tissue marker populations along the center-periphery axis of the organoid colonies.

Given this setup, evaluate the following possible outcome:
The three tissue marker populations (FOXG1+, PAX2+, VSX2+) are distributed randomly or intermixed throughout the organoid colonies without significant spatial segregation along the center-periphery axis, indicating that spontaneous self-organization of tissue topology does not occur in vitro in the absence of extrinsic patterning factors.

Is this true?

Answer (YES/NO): NO